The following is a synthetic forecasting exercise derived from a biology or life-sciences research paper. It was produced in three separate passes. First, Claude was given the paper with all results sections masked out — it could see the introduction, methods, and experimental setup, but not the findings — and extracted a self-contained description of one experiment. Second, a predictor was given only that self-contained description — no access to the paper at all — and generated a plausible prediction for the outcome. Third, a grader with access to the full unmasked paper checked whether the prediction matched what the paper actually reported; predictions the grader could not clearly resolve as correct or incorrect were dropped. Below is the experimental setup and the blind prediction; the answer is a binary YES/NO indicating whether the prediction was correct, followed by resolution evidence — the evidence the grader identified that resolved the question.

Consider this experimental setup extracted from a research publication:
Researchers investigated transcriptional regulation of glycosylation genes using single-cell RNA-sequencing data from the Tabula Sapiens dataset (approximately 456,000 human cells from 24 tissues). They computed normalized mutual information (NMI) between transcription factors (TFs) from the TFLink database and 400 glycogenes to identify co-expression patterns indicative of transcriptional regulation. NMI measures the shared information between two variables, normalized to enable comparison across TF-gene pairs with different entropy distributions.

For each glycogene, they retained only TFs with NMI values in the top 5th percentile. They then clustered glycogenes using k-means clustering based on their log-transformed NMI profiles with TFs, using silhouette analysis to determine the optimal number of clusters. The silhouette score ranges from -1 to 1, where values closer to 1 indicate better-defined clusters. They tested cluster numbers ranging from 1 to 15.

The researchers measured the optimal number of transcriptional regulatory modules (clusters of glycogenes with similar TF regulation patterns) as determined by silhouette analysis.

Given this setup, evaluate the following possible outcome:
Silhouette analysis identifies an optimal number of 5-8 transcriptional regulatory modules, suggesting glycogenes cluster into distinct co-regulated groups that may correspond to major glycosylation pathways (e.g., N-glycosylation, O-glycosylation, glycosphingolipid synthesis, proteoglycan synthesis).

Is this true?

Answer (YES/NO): NO